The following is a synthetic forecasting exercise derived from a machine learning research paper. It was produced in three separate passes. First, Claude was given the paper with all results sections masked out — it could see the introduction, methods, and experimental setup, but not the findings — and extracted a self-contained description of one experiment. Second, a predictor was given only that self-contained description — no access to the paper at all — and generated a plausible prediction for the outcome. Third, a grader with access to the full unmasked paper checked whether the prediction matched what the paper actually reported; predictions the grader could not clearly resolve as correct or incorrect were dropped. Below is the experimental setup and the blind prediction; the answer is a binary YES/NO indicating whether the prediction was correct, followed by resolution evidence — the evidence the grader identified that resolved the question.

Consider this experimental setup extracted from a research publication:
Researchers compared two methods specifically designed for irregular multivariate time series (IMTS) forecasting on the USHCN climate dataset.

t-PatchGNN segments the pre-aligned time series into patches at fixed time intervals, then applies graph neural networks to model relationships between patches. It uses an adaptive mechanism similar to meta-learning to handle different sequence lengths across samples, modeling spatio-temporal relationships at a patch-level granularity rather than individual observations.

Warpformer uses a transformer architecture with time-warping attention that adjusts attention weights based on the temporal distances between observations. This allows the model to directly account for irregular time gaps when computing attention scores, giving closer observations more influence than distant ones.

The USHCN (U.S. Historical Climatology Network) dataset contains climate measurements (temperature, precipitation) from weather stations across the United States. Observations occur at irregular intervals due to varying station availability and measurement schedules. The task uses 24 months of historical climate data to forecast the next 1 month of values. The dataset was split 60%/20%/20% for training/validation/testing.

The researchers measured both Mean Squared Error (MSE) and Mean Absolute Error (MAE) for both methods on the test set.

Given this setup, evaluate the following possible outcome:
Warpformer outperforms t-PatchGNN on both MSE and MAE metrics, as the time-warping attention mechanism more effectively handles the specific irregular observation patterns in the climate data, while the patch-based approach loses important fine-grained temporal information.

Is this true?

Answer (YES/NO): NO